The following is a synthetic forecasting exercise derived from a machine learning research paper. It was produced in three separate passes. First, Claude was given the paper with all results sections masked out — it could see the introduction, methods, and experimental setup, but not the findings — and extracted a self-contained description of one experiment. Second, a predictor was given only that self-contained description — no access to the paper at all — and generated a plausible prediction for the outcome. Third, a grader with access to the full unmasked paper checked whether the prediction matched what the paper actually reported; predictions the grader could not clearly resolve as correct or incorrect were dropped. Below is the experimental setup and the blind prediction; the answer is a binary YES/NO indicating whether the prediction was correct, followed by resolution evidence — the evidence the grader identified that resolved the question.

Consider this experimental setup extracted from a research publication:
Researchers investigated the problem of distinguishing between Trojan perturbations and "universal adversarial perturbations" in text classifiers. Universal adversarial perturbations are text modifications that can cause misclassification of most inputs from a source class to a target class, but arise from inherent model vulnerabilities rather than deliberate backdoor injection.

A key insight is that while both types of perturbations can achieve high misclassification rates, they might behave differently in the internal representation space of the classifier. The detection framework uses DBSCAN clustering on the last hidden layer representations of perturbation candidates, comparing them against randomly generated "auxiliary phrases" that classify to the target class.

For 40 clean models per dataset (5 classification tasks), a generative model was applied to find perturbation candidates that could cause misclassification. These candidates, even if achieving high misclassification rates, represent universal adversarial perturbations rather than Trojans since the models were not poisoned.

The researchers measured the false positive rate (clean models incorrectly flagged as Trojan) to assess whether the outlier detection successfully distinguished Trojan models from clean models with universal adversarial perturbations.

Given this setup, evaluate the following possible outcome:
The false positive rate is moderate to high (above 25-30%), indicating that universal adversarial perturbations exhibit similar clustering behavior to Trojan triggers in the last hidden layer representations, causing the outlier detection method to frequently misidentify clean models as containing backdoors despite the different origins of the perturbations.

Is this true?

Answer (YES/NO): NO